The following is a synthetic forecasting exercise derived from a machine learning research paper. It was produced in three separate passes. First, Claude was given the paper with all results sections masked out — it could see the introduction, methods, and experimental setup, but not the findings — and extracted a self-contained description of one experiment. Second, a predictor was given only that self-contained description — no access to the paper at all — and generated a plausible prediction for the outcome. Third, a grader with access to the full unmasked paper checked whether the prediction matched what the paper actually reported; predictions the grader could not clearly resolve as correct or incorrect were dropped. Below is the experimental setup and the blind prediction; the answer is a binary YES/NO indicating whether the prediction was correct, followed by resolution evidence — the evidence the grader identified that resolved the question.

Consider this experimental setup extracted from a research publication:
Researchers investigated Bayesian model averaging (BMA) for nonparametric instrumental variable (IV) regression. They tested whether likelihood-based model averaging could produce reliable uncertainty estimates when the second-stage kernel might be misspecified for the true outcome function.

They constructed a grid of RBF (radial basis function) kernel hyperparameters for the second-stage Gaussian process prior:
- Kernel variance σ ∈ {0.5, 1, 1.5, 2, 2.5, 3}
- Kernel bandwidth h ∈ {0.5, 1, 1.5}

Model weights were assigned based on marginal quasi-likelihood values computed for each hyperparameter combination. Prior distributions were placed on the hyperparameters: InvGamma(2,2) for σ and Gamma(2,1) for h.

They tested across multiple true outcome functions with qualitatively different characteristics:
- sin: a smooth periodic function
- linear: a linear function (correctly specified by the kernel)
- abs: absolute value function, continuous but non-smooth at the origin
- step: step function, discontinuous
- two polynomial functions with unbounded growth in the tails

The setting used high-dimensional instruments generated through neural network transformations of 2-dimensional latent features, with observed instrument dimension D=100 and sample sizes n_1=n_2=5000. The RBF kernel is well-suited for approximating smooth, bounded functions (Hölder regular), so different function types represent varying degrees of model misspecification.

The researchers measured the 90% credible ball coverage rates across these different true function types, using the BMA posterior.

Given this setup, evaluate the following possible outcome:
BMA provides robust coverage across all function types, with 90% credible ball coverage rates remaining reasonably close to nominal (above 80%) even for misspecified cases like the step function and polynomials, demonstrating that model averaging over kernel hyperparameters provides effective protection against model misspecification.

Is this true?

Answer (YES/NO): NO